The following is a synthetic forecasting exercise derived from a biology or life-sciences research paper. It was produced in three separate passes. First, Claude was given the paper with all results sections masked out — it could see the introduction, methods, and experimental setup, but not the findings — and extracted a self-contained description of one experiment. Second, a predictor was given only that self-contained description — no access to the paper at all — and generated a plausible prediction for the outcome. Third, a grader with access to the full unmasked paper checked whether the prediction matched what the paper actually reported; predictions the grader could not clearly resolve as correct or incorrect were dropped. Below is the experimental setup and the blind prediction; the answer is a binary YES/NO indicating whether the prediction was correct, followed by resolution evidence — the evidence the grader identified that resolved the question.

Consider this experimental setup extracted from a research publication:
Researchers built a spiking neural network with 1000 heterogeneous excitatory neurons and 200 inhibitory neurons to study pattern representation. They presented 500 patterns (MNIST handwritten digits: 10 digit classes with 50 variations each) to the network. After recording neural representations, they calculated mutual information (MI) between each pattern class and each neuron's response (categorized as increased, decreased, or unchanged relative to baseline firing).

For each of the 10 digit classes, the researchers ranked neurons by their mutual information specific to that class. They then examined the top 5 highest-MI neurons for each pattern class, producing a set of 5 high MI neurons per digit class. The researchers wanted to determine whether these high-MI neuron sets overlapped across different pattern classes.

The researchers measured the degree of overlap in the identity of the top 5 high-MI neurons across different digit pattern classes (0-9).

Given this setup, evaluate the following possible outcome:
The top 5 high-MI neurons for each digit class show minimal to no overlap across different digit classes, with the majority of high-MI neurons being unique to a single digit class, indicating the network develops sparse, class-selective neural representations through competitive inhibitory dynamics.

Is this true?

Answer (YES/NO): YES